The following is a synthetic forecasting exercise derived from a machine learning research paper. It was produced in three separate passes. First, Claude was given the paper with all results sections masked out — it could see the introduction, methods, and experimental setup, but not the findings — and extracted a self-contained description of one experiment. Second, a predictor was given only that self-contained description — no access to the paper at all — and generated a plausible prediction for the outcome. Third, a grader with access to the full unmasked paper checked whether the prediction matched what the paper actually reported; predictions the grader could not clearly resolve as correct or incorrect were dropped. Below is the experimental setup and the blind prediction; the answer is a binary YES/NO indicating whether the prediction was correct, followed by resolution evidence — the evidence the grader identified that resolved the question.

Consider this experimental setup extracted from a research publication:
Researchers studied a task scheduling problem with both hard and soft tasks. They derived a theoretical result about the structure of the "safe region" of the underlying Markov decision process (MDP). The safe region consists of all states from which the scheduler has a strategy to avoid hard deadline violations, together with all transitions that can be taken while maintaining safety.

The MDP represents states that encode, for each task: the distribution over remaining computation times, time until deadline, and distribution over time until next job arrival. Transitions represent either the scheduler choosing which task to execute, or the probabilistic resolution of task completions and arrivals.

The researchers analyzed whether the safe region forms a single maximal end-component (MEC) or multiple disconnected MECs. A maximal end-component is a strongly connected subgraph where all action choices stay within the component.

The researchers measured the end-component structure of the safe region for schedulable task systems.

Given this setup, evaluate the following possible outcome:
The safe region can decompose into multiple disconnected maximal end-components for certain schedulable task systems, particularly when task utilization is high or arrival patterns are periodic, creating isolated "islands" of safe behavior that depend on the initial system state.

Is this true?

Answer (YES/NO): NO